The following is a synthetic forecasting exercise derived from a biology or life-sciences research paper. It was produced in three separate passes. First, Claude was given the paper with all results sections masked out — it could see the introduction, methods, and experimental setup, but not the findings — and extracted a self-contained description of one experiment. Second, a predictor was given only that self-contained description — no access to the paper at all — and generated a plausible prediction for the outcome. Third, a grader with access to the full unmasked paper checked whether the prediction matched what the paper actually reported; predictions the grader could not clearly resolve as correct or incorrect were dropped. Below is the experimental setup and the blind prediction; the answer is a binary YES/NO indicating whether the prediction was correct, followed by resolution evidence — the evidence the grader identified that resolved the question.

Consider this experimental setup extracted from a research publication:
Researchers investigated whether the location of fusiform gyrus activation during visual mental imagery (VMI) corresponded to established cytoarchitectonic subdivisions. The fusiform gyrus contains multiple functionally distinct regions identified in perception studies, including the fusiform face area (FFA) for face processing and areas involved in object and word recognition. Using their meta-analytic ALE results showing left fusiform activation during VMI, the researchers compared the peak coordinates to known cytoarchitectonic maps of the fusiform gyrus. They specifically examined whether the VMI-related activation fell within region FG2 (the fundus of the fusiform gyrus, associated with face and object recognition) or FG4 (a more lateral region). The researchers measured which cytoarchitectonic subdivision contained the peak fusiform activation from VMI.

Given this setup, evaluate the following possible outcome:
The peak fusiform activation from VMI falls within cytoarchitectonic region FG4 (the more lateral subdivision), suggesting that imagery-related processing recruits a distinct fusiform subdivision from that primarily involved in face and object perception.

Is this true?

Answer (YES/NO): YES